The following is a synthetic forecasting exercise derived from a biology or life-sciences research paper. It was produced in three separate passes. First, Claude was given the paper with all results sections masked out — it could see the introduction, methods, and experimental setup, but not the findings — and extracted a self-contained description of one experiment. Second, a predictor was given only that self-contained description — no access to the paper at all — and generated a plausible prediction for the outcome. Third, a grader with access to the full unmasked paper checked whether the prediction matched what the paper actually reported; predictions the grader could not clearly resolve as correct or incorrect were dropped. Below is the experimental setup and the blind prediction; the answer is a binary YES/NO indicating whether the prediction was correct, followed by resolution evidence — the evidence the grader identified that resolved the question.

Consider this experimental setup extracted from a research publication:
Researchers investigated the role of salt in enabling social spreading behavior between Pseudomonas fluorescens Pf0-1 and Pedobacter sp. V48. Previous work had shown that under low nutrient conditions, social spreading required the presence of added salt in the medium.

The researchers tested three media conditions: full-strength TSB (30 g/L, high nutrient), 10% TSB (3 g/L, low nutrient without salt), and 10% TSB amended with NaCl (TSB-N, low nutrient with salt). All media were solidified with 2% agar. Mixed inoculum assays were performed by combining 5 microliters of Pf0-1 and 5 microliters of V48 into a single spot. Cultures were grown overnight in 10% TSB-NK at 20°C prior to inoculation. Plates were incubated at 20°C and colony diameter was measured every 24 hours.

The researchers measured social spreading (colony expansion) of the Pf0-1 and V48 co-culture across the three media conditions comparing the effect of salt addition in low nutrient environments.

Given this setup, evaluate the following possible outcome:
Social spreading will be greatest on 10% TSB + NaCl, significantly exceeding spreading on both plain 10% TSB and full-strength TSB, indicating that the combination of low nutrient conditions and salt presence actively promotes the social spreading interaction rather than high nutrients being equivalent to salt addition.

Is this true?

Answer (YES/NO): YES